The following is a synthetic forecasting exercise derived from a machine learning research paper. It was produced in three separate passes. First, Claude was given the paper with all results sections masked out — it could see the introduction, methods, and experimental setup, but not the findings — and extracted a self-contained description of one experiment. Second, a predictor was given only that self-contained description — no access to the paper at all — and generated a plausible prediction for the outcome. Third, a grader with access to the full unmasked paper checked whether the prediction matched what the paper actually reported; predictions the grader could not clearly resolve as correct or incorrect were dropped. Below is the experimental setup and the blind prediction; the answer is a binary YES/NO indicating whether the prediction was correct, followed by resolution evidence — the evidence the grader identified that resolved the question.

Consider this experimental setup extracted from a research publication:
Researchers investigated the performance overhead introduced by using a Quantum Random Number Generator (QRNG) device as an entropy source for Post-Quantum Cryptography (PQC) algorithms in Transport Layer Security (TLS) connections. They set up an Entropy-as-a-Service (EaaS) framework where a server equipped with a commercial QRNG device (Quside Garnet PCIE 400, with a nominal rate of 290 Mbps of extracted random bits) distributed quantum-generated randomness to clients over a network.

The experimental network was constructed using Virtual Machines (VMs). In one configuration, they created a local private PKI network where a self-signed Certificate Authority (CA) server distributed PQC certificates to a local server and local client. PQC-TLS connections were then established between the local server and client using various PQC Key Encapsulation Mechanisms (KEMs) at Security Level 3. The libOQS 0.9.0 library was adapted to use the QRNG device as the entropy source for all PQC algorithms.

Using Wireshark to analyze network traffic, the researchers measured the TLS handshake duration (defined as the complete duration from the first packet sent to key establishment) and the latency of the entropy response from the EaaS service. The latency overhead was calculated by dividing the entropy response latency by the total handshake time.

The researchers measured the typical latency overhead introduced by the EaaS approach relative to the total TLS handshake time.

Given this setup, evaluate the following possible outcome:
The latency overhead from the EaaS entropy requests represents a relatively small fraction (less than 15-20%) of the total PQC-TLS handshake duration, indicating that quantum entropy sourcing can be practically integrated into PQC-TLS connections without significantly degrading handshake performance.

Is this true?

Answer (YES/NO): NO